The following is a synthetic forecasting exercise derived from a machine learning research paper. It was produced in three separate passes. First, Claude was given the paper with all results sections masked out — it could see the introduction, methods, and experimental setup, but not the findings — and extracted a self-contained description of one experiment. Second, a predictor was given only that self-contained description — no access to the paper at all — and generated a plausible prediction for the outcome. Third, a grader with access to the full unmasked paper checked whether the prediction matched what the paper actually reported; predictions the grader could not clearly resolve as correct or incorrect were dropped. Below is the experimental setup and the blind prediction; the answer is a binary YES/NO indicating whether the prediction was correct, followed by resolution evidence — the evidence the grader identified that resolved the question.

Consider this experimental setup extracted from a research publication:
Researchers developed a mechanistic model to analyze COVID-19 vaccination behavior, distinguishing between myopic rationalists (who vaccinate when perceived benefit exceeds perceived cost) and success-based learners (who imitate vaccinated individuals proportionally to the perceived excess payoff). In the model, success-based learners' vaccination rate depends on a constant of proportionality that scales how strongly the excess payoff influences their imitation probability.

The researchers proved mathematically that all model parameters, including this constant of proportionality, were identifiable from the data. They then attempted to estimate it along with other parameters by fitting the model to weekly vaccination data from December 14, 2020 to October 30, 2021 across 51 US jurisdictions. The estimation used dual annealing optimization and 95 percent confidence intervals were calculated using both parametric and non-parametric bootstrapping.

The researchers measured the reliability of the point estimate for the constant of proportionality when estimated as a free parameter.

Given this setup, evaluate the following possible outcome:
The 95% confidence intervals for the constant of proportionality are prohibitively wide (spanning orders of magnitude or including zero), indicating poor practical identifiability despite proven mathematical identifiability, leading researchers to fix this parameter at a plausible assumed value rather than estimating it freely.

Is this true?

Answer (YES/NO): YES